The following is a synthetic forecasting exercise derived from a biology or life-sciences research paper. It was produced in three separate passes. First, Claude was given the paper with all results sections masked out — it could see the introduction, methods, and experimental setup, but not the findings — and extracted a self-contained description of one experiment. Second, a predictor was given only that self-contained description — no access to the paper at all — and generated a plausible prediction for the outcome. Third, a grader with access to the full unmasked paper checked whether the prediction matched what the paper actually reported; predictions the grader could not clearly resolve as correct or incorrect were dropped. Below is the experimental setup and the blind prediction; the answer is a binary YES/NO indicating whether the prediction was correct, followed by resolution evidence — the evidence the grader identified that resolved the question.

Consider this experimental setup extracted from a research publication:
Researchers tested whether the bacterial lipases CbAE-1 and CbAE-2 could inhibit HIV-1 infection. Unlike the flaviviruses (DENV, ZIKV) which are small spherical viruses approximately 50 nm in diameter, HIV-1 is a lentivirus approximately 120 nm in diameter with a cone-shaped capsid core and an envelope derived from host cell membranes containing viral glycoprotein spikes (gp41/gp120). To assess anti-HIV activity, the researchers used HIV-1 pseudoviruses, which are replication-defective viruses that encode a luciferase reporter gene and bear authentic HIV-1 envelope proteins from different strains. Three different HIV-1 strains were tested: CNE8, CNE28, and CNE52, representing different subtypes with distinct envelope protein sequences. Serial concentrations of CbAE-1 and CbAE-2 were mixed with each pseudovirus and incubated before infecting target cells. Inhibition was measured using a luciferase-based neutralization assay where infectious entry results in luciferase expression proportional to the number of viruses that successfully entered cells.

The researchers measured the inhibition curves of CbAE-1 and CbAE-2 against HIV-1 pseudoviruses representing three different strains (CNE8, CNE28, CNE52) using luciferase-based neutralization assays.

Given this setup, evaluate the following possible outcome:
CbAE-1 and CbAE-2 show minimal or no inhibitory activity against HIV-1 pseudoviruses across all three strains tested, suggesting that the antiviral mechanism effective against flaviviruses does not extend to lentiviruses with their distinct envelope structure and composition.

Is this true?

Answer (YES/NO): NO